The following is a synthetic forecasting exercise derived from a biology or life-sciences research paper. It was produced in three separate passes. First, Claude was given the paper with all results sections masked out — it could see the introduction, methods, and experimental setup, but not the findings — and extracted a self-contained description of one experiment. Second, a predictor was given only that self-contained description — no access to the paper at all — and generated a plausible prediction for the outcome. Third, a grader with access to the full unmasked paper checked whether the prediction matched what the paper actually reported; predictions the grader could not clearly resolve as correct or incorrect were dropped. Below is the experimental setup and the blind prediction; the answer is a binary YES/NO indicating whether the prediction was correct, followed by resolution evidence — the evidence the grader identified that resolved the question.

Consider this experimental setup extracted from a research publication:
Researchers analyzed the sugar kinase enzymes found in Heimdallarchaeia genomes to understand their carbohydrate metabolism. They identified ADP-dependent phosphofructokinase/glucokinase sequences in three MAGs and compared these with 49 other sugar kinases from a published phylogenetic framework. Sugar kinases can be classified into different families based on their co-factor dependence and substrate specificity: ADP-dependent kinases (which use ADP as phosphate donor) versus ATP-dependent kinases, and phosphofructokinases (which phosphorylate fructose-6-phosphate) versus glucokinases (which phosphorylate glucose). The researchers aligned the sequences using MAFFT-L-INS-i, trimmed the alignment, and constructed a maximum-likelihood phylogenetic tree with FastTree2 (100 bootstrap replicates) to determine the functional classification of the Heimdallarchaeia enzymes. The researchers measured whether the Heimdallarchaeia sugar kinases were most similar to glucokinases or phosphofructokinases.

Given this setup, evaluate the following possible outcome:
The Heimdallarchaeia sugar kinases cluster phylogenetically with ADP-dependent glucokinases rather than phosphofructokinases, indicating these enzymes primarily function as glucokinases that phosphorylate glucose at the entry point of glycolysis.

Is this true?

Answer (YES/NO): YES